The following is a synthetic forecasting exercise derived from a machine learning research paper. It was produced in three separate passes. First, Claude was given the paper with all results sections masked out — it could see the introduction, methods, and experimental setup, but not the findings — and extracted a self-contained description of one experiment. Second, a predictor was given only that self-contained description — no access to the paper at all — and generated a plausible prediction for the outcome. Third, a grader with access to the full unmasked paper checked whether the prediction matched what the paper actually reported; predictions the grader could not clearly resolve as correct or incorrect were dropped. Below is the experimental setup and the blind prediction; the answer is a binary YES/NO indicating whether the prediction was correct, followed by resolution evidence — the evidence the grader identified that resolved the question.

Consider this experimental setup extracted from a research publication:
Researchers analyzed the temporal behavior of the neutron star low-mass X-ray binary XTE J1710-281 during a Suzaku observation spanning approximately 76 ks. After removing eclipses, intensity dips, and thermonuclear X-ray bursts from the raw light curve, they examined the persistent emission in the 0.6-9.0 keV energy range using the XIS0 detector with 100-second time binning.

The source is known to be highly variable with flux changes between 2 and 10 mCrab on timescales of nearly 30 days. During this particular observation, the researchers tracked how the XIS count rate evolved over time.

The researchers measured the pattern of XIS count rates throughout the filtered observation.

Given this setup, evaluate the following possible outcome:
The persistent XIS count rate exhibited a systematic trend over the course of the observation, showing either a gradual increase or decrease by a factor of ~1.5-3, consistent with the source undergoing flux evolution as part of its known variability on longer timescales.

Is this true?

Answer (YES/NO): YES